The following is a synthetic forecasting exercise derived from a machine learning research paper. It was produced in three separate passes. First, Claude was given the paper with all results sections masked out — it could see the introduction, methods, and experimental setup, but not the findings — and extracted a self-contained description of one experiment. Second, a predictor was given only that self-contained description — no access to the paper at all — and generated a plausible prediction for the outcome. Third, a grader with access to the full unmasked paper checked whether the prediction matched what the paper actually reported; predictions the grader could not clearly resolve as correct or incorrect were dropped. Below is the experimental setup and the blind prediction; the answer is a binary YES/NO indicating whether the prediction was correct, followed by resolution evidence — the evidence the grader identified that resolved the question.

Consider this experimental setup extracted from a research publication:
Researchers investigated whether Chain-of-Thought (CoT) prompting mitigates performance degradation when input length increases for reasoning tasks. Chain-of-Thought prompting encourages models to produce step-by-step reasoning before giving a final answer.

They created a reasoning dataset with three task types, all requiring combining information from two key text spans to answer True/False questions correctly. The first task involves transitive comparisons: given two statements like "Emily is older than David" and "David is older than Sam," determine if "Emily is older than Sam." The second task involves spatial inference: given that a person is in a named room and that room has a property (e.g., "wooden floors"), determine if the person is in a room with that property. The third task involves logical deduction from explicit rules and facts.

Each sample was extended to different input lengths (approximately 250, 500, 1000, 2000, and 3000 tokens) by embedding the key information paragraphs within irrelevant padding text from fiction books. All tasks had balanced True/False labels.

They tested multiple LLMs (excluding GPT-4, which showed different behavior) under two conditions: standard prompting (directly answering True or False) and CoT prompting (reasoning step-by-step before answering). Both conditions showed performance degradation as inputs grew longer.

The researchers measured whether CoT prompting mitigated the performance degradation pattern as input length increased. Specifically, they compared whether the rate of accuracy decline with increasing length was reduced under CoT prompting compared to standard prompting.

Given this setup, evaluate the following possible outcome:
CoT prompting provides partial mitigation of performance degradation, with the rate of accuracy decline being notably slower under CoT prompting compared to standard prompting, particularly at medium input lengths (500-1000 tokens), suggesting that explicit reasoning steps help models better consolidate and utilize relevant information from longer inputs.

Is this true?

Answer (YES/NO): NO